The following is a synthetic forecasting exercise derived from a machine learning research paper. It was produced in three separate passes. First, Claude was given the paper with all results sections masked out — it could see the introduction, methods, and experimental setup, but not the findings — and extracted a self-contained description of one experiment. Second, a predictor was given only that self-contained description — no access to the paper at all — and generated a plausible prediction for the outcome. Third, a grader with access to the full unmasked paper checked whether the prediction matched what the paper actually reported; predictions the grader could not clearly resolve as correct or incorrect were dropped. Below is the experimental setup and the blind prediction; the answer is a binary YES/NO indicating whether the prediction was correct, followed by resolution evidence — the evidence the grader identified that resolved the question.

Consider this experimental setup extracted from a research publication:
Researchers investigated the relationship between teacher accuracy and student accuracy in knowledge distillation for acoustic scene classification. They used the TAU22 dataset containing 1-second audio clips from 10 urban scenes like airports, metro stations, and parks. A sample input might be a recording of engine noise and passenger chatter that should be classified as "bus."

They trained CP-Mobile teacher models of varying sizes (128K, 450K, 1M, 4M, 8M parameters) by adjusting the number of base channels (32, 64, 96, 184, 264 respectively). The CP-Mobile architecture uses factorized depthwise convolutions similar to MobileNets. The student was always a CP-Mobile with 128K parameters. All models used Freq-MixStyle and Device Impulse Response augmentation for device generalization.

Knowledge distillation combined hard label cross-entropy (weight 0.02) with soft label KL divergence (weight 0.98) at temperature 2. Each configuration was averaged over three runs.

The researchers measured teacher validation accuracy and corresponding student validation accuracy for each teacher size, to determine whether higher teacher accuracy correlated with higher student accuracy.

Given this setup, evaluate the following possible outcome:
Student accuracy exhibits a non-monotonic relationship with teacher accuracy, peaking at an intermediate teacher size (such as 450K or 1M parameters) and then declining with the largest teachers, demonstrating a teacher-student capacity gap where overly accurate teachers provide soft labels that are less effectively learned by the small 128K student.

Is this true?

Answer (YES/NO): NO